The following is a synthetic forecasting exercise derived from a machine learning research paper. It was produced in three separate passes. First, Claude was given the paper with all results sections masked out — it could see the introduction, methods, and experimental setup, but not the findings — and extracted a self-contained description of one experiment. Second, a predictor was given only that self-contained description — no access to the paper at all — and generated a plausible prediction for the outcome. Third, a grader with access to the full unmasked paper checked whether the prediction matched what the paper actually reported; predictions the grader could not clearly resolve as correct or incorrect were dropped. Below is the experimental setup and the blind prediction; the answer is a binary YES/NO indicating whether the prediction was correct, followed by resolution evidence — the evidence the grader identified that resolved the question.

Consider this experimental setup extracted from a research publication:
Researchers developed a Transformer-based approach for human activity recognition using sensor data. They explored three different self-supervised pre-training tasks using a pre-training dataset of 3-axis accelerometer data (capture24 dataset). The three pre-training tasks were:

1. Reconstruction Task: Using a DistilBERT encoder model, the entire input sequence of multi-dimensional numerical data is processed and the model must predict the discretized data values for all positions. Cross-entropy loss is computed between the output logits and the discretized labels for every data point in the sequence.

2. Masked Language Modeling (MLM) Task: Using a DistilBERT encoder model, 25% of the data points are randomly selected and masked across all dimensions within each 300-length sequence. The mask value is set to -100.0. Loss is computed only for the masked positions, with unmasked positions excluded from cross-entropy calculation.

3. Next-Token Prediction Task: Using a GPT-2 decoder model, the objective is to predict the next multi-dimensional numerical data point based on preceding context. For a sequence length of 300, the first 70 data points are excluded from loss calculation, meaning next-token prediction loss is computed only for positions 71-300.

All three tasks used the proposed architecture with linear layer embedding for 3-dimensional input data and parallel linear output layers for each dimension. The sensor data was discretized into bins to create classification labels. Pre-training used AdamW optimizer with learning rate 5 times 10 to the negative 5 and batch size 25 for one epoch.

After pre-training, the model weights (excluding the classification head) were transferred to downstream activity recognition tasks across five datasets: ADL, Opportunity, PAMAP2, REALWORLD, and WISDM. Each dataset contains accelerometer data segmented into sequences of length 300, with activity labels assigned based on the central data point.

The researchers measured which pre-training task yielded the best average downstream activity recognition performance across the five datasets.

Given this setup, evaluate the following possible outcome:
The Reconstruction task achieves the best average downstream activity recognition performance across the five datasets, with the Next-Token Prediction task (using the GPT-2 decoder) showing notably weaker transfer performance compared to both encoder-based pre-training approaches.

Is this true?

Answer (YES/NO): NO